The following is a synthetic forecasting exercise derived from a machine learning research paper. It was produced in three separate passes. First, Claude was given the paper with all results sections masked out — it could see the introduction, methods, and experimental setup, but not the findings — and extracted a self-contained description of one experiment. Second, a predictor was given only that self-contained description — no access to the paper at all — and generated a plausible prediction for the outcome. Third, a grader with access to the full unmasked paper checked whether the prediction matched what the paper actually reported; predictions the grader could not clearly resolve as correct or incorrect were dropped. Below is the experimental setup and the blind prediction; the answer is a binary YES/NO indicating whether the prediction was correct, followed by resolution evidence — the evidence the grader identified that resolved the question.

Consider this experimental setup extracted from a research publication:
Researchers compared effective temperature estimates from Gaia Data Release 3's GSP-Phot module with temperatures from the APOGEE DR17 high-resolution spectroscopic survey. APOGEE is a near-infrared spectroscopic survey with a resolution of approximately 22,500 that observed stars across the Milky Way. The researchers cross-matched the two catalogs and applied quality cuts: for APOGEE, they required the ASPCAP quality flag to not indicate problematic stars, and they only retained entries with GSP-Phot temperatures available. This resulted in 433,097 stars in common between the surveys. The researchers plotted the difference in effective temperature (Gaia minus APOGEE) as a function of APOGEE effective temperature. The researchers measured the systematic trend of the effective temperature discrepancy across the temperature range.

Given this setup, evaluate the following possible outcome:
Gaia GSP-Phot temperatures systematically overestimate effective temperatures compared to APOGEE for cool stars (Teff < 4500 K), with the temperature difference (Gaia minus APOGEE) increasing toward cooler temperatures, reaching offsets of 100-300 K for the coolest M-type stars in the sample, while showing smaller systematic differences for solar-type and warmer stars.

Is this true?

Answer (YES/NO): NO